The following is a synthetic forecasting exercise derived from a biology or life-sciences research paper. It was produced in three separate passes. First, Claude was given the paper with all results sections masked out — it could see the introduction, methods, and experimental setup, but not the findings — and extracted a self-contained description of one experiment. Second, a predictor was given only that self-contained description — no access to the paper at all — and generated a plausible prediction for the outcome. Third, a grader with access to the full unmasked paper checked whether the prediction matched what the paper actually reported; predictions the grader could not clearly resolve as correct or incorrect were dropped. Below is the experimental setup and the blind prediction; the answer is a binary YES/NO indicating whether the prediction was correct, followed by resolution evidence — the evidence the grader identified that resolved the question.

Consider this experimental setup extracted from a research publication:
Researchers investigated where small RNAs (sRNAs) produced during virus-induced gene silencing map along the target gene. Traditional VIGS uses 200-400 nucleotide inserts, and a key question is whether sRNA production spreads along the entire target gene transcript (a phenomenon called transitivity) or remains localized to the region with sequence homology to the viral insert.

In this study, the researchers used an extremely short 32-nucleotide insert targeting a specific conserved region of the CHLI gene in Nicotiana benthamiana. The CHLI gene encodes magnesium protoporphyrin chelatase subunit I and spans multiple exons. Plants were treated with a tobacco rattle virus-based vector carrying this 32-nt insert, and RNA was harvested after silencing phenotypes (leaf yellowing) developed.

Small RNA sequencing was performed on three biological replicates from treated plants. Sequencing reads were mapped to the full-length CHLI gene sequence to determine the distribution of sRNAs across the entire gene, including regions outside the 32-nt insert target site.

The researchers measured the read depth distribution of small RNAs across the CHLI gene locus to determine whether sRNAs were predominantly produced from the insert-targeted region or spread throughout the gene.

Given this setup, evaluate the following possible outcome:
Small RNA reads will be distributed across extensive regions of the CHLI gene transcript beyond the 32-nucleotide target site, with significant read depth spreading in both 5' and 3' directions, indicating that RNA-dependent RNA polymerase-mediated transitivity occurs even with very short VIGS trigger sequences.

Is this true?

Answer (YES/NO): NO